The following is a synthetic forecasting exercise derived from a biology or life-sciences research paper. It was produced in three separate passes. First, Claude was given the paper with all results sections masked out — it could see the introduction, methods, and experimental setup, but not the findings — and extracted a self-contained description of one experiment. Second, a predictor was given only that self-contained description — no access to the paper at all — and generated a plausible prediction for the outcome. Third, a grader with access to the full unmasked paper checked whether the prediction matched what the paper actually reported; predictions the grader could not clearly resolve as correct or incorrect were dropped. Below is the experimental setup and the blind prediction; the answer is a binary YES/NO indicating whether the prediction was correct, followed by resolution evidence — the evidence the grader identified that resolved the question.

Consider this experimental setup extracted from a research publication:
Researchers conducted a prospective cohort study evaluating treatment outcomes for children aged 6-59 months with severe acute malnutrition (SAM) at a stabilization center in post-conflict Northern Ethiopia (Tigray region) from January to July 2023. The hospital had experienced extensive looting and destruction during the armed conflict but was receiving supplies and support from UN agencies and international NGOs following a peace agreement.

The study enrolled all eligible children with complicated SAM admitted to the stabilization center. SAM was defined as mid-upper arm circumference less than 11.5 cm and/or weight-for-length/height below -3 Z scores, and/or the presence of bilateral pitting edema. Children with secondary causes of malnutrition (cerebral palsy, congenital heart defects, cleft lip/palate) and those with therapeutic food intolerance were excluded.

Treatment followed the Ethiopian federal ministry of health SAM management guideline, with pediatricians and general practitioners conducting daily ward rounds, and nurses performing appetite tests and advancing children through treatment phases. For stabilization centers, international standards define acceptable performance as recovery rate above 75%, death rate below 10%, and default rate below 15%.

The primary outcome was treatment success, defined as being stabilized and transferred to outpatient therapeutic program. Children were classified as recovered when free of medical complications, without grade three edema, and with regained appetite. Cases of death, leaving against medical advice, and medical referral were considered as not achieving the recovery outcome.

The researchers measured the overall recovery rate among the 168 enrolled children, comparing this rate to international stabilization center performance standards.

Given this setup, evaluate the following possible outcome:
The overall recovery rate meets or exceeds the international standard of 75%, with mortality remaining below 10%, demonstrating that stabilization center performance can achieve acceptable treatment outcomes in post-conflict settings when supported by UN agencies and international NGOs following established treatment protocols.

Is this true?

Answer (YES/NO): YES